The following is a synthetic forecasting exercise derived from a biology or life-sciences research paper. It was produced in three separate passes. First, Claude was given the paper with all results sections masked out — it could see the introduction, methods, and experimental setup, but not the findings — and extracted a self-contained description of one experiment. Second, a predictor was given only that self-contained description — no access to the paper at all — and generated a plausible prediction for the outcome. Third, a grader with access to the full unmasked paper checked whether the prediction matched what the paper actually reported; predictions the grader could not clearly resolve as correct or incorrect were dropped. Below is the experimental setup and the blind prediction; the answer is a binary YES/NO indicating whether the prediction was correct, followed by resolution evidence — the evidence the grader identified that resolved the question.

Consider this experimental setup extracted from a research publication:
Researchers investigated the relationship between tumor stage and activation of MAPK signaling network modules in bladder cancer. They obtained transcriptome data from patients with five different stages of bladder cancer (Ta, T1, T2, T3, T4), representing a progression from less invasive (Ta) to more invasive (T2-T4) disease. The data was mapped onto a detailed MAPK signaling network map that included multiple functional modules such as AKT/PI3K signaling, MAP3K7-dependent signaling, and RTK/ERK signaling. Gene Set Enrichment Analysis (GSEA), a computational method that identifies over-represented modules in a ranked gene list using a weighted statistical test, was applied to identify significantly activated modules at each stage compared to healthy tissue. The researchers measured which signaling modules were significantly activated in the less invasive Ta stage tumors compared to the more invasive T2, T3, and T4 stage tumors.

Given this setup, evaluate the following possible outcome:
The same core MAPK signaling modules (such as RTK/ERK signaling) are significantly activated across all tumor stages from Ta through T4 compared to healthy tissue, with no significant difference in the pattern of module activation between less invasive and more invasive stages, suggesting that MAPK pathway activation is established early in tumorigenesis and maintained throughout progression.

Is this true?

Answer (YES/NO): NO